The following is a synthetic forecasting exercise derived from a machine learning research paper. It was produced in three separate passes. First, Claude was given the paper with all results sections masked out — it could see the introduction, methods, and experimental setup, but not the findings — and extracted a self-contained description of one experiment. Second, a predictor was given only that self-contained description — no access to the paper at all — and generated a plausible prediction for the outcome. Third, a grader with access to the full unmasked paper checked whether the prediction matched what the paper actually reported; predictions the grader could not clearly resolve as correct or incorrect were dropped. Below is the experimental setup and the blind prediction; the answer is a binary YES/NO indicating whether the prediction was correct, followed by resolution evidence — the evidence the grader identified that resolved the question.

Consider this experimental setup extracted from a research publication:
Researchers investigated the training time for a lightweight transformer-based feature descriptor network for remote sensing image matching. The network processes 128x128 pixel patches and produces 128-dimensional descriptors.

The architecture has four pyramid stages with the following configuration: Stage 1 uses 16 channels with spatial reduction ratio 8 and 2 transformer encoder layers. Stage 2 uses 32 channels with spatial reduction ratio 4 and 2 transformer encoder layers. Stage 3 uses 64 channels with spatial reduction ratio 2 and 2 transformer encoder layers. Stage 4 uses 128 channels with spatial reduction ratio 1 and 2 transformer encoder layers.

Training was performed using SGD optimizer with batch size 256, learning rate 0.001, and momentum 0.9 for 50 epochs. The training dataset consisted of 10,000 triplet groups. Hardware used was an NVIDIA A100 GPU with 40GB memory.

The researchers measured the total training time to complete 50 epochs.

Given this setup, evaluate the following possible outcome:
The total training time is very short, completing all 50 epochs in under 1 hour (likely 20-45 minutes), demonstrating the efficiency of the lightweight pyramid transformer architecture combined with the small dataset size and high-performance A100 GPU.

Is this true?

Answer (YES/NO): NO